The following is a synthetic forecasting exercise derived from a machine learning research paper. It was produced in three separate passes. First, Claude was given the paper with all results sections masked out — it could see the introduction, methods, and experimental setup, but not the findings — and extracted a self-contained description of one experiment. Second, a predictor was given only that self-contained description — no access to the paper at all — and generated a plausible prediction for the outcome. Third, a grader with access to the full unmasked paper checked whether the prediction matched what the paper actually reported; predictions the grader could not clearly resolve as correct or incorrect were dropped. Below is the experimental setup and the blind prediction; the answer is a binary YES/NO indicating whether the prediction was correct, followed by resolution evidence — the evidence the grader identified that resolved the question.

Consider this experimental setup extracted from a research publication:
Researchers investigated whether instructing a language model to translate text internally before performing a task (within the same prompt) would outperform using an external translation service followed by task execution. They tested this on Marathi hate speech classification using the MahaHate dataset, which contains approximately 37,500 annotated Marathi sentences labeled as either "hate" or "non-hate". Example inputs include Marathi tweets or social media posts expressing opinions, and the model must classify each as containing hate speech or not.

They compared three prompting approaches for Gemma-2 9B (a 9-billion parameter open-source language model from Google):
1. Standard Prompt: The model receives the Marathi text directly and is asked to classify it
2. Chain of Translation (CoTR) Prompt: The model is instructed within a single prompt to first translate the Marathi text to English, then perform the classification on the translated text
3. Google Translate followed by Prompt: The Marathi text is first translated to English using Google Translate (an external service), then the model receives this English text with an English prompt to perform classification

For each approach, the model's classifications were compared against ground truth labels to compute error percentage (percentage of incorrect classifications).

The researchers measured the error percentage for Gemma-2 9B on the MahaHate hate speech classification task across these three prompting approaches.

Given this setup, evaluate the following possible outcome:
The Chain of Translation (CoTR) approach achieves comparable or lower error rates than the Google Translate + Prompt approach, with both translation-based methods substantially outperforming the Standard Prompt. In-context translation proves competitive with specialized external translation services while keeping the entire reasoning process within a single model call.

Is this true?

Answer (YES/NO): NO